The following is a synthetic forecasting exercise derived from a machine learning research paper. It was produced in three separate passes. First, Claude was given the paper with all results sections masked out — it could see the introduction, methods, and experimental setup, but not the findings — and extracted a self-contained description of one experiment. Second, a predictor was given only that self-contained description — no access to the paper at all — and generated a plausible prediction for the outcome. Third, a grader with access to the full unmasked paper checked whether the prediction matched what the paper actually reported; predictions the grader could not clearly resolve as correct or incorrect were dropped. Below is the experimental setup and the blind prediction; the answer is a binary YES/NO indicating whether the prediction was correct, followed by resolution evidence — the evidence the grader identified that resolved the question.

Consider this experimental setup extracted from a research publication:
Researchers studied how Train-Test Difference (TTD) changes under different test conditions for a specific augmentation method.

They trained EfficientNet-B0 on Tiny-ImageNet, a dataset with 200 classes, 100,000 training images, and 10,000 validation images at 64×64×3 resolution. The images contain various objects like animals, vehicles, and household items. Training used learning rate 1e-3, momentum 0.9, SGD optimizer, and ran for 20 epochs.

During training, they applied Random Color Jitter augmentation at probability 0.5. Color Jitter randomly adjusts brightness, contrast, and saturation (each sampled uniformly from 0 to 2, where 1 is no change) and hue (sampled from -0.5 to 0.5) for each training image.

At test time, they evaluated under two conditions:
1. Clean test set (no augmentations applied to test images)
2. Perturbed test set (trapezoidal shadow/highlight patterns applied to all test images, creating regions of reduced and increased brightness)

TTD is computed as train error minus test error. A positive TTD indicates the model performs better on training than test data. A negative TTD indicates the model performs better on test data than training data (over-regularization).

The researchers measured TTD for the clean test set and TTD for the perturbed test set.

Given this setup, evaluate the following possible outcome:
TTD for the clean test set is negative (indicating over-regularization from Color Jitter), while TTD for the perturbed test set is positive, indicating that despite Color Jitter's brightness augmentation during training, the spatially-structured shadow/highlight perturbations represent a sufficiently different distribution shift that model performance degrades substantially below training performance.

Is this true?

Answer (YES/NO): YES